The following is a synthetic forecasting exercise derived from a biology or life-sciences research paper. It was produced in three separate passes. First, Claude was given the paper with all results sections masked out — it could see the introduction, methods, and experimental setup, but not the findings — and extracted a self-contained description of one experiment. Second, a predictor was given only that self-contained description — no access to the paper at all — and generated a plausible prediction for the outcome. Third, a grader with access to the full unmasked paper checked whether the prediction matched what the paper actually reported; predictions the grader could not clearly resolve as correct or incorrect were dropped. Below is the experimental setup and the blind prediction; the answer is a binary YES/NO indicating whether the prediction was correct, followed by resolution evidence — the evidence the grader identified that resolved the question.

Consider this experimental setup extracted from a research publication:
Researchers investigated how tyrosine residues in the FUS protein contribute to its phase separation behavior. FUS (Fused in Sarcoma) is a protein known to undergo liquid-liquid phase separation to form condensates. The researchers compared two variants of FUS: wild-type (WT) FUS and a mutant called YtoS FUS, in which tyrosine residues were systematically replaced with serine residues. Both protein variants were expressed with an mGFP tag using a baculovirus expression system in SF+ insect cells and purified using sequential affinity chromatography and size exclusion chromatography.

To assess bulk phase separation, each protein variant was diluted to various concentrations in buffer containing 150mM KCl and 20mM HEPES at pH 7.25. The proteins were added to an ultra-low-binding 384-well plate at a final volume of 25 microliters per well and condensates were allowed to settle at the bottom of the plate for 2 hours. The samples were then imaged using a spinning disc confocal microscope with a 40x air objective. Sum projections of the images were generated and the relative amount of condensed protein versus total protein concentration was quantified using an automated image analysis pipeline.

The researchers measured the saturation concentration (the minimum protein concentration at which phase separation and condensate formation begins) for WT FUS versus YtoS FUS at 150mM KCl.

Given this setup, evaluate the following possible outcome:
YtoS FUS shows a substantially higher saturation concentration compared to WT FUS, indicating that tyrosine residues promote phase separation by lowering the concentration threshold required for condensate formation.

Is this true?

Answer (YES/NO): NO